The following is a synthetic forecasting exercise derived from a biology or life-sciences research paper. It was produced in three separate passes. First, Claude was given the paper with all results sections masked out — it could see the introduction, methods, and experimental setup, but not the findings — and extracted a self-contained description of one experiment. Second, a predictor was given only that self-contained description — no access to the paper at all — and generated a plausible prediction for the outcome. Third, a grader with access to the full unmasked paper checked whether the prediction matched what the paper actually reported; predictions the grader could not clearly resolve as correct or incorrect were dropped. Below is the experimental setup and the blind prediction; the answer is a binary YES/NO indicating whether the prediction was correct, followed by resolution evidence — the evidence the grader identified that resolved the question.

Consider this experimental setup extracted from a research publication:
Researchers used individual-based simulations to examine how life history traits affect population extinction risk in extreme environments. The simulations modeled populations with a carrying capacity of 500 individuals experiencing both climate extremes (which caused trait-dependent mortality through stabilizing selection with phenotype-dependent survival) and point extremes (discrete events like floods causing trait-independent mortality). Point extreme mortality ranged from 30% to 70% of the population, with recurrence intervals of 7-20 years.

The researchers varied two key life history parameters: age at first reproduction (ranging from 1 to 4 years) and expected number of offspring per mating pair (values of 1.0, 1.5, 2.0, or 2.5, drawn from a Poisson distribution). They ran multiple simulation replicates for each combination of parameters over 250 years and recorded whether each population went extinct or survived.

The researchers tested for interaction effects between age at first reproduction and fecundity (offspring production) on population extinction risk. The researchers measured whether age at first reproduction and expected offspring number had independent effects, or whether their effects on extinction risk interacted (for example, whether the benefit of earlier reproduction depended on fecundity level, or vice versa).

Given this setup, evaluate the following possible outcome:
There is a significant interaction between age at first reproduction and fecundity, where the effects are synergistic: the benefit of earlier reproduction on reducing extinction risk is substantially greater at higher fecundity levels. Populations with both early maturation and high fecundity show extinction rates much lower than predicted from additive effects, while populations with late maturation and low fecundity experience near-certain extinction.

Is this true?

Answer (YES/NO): NO